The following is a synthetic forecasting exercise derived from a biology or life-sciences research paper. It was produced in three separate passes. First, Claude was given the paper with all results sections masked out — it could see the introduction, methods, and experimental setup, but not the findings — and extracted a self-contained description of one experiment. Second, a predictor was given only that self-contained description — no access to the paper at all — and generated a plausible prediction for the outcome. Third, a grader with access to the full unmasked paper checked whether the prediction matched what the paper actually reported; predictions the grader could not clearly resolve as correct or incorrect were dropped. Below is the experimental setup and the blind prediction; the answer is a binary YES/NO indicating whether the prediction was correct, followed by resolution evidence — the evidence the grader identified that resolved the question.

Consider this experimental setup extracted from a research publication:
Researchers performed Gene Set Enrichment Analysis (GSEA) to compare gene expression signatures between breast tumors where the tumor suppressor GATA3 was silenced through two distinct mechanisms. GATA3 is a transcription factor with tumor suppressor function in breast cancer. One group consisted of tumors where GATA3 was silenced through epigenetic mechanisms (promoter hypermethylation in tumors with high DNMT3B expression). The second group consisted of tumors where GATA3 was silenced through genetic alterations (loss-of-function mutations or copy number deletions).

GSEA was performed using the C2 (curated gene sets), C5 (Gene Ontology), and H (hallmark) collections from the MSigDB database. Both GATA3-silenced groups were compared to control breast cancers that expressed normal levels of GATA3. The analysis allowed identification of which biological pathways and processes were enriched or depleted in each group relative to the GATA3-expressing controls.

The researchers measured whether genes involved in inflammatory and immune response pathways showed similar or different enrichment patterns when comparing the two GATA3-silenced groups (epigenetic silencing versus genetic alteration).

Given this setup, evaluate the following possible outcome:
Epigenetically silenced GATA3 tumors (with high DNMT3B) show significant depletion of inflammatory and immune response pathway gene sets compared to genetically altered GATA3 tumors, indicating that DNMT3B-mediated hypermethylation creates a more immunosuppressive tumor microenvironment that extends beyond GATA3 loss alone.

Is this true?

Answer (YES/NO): NO